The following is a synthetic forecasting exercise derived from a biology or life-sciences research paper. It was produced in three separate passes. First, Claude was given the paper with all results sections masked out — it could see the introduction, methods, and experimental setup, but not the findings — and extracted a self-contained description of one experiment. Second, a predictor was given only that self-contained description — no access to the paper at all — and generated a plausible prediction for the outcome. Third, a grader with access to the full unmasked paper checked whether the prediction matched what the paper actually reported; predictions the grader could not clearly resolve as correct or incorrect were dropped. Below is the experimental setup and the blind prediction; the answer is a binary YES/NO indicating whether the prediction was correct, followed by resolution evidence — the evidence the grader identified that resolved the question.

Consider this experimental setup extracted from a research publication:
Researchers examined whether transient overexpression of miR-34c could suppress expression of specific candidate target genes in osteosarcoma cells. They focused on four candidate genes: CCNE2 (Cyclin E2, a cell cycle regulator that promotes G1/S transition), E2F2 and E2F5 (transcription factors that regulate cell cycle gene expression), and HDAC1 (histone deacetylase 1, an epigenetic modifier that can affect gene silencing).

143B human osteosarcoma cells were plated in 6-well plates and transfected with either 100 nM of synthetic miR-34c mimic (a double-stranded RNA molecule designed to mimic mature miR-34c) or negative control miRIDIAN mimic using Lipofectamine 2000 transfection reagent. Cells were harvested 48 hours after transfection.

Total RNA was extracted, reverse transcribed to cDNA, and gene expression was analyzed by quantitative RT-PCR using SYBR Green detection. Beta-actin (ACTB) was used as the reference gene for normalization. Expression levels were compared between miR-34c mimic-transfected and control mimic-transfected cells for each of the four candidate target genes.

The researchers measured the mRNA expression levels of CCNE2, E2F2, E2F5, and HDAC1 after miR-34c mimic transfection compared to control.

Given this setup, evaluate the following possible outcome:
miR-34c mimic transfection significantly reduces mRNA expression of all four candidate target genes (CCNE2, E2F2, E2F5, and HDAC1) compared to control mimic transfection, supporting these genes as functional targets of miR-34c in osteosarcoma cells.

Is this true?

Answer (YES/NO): YES